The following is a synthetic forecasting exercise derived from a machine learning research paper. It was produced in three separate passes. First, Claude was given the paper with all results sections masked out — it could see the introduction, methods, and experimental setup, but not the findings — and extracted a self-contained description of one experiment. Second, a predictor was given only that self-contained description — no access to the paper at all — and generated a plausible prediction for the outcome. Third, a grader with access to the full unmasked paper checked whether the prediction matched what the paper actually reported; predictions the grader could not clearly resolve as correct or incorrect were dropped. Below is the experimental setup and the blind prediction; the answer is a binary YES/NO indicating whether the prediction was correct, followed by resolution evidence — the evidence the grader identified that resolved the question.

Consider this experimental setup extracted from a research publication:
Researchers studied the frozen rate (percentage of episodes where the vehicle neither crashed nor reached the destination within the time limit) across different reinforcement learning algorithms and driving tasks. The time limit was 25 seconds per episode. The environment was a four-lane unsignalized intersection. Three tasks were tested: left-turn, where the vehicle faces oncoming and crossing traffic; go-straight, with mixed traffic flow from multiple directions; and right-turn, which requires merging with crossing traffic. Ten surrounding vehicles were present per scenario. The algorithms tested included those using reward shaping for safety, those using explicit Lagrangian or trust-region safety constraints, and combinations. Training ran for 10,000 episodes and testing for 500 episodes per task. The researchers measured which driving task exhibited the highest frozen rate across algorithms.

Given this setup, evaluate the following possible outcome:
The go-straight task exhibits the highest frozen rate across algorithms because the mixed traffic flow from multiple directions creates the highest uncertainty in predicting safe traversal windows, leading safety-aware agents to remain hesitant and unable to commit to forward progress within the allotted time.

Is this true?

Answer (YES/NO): NO